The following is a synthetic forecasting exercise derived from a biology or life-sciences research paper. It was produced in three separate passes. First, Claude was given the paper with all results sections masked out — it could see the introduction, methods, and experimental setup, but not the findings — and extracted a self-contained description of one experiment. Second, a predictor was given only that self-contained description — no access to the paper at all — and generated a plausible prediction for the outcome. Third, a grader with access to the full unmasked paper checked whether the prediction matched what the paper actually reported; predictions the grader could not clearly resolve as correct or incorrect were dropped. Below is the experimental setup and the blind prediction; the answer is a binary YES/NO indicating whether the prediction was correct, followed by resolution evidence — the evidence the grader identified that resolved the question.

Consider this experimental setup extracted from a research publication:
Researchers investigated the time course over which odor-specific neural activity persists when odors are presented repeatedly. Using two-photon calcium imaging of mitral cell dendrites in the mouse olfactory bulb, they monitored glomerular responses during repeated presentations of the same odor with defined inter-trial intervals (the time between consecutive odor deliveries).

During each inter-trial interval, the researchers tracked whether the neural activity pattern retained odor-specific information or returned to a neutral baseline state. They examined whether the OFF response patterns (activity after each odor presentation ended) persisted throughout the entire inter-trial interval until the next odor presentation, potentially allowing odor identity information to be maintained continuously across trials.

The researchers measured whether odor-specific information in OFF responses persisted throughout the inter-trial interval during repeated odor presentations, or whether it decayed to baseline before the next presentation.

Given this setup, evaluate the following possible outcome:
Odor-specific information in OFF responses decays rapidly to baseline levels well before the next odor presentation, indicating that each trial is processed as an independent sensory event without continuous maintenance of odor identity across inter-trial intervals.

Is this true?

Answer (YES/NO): NO